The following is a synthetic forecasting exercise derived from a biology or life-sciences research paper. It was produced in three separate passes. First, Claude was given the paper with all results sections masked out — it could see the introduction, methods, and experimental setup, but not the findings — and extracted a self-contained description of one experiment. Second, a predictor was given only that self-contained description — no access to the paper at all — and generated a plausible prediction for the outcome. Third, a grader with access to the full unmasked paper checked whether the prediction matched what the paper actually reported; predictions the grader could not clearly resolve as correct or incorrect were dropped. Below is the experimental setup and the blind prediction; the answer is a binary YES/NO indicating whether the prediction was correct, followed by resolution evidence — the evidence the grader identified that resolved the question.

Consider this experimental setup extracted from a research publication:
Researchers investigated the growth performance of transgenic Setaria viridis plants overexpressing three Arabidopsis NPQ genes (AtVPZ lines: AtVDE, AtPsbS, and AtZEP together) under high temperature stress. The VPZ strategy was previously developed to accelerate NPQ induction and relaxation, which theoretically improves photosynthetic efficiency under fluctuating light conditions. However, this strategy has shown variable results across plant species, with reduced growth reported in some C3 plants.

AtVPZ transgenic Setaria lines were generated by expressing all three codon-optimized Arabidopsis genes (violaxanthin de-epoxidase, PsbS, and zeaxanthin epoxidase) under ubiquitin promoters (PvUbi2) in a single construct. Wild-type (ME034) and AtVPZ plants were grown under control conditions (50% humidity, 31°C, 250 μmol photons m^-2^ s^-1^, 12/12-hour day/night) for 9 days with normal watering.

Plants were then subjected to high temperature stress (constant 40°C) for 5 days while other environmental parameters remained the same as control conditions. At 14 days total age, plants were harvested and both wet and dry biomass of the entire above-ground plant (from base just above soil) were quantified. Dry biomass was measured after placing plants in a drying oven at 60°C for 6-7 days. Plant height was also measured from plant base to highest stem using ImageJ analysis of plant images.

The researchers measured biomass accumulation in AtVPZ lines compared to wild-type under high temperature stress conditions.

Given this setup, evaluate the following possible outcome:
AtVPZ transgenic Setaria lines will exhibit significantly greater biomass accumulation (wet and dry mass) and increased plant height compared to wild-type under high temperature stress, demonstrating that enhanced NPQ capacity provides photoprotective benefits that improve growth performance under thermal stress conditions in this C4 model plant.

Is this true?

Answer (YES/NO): YES